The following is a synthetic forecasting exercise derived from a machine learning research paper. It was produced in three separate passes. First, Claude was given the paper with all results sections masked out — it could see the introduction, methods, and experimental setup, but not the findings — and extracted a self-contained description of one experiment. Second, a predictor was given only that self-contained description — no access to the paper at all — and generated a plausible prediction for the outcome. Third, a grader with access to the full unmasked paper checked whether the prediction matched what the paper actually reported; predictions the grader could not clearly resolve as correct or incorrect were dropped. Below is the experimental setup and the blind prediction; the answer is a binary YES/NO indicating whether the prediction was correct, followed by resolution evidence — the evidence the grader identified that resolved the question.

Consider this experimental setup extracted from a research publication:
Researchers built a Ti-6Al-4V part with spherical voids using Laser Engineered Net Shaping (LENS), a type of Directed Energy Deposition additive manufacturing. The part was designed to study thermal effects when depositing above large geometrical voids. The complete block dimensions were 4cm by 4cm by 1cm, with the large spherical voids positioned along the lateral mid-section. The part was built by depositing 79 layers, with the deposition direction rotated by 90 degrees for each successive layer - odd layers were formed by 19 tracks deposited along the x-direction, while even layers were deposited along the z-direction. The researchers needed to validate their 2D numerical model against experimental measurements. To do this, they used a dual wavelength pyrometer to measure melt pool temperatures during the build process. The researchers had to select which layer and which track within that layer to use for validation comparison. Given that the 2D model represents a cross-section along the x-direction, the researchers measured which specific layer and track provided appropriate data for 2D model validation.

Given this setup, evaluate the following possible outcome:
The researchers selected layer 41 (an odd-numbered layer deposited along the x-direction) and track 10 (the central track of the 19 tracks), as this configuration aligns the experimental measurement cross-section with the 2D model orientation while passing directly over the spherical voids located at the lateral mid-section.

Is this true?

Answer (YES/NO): NO